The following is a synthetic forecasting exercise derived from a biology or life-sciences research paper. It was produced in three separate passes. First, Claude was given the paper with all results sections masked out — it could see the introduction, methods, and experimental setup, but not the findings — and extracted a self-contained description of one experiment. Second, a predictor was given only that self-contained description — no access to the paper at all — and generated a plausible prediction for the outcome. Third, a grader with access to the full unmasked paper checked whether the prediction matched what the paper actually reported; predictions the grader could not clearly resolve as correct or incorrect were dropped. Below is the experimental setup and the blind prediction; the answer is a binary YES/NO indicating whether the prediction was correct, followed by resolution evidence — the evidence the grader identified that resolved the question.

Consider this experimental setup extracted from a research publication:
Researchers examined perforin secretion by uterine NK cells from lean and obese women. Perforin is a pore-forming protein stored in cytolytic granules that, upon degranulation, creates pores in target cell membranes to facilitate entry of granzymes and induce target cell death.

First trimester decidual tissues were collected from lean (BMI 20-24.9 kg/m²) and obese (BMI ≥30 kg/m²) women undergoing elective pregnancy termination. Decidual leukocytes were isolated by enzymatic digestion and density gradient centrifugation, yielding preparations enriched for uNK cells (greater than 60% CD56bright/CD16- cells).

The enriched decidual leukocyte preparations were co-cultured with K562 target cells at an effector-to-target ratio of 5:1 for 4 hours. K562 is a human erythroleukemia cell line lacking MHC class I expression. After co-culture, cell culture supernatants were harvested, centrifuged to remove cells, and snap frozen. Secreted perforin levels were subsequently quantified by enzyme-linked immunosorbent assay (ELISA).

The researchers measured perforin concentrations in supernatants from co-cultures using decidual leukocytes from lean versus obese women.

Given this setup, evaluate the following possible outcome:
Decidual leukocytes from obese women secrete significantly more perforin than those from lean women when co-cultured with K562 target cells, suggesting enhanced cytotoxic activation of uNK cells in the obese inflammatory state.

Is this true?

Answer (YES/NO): NO